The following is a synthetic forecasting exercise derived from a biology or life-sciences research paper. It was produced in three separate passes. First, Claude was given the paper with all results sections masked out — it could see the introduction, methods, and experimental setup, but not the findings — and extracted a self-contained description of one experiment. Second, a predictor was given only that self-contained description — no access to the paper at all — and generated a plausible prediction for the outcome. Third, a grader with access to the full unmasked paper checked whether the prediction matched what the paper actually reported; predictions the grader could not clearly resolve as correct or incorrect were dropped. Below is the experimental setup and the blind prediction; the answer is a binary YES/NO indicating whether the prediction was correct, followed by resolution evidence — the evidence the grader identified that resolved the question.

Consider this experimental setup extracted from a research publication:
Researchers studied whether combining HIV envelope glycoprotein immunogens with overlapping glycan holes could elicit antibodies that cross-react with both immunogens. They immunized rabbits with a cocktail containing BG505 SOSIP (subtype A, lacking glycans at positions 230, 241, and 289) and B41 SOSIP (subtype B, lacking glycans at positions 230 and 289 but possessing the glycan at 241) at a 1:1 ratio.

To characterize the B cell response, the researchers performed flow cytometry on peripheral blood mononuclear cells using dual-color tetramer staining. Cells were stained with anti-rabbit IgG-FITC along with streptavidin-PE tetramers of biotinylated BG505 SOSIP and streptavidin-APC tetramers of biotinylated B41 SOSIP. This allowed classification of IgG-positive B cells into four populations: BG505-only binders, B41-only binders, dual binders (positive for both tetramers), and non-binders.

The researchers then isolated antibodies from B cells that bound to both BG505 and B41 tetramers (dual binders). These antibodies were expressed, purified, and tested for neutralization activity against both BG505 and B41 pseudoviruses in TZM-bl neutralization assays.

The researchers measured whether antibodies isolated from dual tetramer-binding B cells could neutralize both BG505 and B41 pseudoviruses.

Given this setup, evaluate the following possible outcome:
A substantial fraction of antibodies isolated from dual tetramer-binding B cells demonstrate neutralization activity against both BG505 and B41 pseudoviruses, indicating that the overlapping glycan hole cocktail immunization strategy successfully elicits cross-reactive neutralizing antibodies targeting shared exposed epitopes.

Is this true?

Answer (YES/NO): NO